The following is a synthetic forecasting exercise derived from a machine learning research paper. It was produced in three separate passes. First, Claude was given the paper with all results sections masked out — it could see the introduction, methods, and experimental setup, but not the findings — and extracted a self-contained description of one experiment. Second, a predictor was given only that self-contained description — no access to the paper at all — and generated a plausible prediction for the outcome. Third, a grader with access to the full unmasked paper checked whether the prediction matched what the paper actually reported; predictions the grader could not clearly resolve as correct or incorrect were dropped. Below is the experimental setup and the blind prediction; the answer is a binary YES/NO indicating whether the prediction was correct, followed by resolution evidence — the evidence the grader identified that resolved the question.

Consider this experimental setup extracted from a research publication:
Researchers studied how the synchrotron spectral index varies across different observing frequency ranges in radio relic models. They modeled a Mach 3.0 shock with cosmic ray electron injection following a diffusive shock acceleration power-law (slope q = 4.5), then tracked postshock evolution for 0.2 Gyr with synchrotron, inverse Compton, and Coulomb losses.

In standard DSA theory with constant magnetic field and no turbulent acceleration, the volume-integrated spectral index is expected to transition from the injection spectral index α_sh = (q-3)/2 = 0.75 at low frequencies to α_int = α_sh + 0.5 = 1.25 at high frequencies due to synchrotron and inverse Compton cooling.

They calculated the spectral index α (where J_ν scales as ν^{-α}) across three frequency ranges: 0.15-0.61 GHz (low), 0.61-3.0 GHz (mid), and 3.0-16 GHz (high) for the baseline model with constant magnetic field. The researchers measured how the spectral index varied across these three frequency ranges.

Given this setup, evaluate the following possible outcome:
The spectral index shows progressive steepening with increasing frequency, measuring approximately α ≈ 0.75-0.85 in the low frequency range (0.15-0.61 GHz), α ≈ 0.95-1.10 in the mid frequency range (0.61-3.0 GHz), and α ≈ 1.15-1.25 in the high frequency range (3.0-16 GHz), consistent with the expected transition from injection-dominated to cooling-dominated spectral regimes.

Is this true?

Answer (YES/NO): NO